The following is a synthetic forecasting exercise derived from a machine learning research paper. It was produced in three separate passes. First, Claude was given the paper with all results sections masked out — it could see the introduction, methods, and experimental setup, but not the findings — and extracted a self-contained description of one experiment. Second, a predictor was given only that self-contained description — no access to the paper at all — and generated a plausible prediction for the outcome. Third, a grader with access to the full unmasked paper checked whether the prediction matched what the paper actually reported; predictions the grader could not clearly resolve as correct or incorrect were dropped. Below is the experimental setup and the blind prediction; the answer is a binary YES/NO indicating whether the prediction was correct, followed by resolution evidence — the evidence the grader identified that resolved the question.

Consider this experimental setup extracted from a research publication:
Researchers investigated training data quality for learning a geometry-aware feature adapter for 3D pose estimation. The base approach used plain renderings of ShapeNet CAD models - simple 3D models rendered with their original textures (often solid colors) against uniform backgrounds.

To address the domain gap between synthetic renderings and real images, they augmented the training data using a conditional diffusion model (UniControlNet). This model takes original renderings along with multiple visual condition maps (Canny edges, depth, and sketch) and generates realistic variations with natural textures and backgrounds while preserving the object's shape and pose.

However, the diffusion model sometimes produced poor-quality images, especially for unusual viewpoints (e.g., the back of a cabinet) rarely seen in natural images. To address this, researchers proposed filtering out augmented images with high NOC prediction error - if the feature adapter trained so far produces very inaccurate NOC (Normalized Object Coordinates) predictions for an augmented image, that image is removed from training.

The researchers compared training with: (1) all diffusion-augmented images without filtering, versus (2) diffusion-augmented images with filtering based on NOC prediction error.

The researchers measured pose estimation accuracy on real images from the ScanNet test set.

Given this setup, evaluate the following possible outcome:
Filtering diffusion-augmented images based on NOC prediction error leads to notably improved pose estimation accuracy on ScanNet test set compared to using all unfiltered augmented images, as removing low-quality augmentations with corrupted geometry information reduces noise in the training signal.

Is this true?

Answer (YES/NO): YES